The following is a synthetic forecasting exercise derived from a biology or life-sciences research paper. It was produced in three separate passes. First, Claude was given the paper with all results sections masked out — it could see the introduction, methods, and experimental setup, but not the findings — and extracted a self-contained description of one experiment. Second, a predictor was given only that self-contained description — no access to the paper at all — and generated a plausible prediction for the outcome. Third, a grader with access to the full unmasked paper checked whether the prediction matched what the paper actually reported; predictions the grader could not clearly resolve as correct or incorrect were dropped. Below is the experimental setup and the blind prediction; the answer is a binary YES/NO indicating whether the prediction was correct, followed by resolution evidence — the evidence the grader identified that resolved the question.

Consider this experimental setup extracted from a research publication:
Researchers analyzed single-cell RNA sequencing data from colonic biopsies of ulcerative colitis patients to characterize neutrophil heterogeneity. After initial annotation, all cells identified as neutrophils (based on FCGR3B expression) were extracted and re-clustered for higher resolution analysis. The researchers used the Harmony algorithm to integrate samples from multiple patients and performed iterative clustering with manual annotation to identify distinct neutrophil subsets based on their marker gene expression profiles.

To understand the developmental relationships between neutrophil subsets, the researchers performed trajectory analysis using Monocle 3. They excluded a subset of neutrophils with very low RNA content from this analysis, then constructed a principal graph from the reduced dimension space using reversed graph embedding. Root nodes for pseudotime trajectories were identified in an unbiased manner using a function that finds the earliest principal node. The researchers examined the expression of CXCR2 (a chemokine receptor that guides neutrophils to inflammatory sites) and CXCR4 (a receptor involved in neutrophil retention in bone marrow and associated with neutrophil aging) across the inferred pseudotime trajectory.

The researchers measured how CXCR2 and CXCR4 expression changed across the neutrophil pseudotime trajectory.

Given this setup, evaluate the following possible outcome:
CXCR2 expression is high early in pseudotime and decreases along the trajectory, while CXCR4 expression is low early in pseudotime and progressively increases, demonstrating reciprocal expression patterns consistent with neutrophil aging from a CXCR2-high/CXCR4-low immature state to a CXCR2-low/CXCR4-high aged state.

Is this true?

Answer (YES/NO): YES